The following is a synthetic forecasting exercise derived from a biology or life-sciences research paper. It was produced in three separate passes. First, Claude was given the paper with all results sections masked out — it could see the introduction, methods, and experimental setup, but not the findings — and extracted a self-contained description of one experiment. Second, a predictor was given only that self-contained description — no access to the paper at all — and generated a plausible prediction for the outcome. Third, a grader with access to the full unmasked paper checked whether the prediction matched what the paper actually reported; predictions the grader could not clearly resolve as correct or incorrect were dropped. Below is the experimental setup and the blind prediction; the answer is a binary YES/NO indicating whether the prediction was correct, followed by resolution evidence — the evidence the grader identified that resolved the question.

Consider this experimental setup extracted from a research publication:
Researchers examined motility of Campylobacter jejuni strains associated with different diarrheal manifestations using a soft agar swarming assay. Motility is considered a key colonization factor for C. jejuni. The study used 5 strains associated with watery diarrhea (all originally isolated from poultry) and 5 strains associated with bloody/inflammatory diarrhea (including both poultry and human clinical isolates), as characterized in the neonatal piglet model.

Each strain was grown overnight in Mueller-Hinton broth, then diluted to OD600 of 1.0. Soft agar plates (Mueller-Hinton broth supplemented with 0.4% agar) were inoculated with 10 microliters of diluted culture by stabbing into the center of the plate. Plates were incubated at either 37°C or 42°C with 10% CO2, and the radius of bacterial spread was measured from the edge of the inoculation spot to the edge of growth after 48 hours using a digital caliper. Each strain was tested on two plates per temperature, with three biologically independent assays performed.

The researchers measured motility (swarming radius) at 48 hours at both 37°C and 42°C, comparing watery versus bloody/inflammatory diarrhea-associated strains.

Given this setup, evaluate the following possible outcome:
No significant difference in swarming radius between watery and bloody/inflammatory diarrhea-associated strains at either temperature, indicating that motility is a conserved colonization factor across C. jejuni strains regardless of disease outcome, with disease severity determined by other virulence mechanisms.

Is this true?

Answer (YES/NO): YES